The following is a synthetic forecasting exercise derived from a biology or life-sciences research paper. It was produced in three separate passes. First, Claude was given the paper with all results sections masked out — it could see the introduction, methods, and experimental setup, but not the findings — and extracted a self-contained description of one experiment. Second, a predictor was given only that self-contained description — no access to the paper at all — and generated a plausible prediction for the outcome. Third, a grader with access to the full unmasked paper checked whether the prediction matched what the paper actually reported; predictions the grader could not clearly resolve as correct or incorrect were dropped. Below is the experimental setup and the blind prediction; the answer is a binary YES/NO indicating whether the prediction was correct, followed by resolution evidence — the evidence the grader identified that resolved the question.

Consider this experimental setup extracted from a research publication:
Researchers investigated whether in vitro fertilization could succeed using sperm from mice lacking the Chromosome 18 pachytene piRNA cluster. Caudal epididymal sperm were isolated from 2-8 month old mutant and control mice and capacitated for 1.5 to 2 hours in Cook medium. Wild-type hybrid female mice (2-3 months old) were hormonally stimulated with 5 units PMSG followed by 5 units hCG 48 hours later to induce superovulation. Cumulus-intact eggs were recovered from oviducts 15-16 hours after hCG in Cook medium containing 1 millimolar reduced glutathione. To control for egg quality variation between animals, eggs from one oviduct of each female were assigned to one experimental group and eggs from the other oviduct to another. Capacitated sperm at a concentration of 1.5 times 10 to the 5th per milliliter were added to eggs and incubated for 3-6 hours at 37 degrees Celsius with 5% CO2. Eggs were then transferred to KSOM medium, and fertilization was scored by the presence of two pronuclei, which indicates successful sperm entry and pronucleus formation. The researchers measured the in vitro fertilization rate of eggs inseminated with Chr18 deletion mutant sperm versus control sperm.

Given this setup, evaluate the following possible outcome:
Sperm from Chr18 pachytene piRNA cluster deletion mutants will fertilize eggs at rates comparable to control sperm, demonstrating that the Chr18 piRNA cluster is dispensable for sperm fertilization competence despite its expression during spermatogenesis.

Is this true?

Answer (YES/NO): NO